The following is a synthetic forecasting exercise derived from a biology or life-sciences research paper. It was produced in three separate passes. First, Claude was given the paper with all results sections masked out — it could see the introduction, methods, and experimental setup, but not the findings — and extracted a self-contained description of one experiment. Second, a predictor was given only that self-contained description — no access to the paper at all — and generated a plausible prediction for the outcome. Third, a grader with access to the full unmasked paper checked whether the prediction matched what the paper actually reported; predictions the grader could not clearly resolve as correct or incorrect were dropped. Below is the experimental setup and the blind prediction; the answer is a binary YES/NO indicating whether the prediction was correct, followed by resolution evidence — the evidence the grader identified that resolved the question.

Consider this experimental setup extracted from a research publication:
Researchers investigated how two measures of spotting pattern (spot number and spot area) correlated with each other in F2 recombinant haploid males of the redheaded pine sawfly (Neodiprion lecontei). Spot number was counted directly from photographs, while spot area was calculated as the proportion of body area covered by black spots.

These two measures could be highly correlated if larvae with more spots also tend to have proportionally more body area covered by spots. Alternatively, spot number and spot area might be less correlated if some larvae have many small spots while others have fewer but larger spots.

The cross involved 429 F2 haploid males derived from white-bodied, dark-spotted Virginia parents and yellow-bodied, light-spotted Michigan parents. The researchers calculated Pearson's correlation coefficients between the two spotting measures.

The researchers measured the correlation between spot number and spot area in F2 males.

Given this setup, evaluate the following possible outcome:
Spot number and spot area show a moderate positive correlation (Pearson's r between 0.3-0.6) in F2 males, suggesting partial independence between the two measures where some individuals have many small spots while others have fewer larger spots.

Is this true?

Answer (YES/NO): NO